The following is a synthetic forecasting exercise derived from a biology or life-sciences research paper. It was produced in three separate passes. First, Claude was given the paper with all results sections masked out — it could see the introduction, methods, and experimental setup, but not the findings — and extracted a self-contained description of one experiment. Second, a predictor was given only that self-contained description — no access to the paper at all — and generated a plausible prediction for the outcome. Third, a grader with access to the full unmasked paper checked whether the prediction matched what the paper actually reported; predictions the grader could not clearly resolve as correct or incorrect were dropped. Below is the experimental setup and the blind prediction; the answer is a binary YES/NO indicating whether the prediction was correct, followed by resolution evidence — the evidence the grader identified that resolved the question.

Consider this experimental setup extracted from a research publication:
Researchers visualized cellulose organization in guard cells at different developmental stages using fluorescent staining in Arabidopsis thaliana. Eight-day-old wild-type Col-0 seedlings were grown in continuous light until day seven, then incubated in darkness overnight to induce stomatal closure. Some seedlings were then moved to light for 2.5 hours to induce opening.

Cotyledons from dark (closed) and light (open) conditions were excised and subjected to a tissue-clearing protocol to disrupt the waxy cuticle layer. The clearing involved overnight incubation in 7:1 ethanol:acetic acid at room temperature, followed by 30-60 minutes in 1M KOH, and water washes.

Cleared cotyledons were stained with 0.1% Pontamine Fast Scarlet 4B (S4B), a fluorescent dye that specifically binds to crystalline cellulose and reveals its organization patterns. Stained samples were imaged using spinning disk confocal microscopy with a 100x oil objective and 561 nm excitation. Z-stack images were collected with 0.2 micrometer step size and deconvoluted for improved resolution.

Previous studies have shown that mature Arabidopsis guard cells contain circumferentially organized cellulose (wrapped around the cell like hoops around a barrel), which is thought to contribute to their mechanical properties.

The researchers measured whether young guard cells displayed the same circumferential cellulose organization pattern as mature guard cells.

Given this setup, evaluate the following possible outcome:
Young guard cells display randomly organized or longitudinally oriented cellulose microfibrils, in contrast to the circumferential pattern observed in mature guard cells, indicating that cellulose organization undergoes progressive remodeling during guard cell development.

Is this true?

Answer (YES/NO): NO